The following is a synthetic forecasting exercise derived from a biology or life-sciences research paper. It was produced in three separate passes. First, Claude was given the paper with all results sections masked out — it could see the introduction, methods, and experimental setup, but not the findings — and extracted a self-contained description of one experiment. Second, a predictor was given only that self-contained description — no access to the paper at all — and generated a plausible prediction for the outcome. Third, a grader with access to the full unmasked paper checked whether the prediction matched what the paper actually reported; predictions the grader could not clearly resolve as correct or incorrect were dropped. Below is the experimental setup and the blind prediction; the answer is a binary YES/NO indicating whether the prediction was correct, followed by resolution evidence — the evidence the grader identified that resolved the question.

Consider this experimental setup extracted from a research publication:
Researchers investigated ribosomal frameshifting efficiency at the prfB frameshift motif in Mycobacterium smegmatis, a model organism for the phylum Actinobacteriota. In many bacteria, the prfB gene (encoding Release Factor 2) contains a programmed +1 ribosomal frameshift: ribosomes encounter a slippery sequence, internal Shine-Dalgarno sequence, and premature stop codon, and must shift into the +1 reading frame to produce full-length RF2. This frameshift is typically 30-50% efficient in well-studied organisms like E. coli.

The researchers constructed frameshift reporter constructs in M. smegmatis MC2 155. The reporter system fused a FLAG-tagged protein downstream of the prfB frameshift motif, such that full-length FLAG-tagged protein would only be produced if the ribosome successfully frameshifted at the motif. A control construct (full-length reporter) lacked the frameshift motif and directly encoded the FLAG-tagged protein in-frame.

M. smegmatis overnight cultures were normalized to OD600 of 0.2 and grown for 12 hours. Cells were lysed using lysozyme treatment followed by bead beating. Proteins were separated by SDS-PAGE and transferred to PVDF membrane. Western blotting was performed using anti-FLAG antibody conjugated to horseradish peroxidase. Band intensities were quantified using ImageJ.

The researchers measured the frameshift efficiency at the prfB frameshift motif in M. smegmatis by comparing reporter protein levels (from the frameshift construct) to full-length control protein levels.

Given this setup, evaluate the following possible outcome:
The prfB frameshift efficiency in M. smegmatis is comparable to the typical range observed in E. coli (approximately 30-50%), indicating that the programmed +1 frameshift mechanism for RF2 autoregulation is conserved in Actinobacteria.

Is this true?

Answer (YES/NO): NO